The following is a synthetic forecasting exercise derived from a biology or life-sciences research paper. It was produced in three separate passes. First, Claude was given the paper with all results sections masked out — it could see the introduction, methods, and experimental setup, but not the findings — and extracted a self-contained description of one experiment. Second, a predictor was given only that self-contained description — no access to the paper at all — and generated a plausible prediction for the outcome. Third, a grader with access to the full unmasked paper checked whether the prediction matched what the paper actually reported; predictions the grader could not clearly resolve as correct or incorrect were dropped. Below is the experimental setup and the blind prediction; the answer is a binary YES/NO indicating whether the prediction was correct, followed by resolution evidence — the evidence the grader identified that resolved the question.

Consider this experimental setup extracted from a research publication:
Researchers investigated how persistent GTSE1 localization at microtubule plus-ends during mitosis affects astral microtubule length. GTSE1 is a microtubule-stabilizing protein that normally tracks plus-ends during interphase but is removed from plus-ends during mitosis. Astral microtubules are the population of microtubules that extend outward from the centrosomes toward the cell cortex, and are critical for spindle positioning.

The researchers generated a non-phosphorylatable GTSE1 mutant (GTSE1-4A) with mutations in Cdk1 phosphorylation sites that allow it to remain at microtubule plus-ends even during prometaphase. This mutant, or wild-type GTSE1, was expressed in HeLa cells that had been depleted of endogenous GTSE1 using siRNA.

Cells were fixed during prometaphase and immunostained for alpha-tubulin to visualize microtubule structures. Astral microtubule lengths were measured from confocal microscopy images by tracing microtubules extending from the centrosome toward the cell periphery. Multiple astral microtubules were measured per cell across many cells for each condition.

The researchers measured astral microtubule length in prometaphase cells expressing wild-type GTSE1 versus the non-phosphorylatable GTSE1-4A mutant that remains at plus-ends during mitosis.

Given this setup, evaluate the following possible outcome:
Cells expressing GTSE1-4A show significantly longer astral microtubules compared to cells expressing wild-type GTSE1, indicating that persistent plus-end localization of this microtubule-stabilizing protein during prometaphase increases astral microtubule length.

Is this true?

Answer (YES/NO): YES